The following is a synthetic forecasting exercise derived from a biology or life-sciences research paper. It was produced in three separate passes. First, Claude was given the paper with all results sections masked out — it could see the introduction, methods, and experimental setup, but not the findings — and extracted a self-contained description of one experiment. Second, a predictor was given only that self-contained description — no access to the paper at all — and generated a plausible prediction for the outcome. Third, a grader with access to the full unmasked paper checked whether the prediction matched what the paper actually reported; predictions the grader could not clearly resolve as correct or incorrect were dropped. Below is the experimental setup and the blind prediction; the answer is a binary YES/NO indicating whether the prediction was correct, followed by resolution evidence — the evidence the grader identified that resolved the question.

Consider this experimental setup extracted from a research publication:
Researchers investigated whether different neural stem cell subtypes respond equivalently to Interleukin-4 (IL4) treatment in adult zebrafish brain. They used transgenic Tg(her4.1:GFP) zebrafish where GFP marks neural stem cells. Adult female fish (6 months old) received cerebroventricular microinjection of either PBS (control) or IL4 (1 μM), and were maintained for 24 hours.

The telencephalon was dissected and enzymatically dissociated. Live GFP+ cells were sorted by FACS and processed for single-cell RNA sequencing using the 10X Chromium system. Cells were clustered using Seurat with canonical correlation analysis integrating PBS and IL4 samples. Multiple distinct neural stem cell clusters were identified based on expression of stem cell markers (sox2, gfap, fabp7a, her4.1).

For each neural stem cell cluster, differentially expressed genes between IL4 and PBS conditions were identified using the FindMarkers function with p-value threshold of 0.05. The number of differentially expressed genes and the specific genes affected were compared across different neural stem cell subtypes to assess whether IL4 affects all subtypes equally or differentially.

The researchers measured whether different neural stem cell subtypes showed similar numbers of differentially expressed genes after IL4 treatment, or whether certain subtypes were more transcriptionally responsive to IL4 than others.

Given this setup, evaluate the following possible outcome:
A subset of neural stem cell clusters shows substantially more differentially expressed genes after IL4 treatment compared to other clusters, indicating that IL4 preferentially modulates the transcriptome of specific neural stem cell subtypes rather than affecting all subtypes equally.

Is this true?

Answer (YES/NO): YES